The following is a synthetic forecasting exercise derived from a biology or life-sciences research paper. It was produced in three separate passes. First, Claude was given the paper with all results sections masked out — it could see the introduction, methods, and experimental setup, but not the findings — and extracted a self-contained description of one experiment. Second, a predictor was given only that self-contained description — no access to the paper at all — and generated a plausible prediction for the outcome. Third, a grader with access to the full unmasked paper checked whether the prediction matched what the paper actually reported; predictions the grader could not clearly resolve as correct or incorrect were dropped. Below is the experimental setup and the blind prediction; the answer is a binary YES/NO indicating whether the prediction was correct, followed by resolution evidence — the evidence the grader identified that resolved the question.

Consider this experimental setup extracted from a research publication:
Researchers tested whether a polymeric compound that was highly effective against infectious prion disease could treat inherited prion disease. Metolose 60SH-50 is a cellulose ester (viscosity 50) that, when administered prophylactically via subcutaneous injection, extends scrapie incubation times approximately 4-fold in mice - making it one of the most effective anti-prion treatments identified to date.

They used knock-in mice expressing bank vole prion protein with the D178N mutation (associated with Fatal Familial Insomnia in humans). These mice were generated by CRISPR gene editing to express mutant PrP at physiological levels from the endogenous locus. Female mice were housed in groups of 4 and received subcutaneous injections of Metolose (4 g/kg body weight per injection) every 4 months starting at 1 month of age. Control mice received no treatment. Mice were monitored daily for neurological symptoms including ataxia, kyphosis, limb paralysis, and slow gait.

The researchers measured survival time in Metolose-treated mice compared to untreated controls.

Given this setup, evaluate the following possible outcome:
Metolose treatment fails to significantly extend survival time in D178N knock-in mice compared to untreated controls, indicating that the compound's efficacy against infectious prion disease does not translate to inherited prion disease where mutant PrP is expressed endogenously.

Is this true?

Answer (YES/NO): YES